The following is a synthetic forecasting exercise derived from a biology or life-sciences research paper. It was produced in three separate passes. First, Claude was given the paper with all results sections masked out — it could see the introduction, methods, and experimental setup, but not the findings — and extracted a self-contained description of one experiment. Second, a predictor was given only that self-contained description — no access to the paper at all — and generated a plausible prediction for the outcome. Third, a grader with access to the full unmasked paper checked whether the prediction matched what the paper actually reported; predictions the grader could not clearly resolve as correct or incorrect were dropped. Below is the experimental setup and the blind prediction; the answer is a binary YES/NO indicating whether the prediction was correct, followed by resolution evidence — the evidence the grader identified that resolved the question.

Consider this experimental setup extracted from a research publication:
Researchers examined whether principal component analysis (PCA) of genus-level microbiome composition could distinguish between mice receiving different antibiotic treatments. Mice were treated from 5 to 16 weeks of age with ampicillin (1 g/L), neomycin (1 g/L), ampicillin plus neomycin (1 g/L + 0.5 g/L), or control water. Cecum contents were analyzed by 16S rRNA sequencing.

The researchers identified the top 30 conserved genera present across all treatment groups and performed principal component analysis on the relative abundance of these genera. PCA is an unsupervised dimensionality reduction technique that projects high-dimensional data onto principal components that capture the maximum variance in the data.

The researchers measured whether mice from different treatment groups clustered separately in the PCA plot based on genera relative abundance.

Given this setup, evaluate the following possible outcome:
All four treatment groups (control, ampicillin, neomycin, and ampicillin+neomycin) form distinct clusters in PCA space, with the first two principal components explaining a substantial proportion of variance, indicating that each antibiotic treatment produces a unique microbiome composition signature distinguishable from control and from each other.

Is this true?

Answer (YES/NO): NO